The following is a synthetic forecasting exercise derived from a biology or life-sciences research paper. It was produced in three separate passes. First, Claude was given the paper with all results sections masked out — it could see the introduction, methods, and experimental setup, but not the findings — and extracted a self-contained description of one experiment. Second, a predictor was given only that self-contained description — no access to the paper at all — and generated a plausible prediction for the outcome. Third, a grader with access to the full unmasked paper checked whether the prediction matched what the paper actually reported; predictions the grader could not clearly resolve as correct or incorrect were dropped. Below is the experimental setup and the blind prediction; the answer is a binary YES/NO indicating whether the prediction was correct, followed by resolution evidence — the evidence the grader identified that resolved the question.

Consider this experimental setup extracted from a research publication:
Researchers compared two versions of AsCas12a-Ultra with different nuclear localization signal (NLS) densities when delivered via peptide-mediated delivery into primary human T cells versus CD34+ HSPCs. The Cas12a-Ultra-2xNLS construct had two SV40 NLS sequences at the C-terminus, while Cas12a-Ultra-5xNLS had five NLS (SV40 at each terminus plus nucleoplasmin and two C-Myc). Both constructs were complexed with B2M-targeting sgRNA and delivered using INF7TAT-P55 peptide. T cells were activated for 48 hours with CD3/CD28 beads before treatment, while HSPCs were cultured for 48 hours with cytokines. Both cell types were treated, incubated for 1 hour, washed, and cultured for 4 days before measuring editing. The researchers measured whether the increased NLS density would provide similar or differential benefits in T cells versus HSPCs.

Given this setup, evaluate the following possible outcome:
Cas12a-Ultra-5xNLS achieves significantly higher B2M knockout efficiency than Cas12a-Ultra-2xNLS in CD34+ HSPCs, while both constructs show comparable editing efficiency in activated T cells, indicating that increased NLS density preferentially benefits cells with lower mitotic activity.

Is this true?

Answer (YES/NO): NO